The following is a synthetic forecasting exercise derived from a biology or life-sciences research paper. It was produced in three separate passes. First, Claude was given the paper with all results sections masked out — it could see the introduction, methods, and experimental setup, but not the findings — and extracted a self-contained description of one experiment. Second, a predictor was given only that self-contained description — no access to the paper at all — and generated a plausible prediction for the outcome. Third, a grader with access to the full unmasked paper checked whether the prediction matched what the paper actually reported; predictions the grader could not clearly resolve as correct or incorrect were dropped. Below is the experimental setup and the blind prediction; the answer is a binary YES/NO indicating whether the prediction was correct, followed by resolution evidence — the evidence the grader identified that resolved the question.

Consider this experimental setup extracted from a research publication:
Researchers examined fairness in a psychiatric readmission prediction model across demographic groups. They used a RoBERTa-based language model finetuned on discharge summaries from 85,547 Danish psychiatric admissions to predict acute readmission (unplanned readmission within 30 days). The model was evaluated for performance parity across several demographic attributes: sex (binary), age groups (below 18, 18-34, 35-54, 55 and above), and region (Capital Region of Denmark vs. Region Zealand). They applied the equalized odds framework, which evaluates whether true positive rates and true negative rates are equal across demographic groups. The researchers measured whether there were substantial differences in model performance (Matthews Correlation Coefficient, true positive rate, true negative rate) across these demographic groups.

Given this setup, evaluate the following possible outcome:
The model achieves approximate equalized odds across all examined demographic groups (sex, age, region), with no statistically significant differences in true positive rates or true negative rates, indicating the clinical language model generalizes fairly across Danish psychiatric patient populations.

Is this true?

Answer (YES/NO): NO